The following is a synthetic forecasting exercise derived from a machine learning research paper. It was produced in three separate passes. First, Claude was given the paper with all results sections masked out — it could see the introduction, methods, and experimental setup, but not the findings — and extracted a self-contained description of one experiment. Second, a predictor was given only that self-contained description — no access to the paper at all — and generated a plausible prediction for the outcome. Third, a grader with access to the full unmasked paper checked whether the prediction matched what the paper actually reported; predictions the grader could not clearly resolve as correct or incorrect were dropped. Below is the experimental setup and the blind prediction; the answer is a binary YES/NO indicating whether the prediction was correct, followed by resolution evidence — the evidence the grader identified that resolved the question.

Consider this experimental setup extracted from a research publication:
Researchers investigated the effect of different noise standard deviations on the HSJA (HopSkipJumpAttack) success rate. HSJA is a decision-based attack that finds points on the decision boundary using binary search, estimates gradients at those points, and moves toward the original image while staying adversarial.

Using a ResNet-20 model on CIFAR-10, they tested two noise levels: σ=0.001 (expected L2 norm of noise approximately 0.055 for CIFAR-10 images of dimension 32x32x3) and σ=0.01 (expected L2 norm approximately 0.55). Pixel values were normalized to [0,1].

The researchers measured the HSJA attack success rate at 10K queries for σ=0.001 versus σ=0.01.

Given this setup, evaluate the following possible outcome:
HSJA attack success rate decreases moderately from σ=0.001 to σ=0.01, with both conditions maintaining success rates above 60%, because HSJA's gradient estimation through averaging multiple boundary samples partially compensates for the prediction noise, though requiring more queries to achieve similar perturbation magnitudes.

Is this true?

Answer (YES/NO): NO